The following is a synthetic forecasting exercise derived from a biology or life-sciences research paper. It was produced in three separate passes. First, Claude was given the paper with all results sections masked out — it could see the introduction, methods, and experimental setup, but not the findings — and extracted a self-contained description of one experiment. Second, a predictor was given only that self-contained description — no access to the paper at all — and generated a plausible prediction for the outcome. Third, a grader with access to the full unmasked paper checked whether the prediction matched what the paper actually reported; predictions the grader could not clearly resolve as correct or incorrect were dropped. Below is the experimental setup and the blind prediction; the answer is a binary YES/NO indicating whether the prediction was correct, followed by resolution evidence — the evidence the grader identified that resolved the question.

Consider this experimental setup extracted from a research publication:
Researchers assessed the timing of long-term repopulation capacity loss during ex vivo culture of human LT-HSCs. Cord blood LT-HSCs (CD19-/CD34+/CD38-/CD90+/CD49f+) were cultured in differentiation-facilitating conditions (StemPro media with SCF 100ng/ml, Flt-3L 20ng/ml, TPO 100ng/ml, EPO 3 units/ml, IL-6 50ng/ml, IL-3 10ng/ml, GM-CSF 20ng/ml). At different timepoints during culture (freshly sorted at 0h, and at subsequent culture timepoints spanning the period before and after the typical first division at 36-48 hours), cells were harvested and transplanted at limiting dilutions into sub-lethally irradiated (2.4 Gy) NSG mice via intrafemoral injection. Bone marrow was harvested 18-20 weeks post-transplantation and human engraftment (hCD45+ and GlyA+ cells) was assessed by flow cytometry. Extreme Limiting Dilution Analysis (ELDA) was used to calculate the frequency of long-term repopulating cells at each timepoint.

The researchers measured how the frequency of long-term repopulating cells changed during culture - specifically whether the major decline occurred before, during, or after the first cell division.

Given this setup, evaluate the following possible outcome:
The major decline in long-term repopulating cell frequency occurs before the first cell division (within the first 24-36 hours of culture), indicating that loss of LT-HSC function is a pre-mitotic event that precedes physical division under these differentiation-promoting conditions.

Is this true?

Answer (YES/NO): YES